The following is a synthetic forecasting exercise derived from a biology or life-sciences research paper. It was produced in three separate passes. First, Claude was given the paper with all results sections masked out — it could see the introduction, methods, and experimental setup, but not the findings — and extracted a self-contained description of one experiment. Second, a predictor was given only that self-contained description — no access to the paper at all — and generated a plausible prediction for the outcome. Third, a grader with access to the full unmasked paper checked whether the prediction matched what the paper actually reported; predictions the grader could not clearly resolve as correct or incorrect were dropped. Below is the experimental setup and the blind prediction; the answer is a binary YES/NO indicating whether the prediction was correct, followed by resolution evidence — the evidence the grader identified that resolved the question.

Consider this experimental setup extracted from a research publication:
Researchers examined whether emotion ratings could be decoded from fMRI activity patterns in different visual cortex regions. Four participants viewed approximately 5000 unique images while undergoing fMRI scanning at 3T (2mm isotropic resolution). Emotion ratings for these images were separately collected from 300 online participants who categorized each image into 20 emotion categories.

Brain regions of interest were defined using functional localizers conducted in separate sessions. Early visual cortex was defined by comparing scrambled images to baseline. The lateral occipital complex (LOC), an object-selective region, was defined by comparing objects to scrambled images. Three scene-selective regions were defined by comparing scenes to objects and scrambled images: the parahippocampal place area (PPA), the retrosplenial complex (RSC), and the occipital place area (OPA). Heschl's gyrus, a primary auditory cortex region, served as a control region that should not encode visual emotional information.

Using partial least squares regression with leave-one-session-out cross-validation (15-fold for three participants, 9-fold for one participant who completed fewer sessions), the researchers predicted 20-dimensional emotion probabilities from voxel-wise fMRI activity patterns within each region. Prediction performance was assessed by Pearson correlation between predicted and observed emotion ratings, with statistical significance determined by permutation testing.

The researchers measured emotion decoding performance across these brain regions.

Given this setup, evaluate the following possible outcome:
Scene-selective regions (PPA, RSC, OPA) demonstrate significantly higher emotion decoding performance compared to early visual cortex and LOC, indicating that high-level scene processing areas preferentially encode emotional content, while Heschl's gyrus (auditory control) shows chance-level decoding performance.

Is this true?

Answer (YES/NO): NO